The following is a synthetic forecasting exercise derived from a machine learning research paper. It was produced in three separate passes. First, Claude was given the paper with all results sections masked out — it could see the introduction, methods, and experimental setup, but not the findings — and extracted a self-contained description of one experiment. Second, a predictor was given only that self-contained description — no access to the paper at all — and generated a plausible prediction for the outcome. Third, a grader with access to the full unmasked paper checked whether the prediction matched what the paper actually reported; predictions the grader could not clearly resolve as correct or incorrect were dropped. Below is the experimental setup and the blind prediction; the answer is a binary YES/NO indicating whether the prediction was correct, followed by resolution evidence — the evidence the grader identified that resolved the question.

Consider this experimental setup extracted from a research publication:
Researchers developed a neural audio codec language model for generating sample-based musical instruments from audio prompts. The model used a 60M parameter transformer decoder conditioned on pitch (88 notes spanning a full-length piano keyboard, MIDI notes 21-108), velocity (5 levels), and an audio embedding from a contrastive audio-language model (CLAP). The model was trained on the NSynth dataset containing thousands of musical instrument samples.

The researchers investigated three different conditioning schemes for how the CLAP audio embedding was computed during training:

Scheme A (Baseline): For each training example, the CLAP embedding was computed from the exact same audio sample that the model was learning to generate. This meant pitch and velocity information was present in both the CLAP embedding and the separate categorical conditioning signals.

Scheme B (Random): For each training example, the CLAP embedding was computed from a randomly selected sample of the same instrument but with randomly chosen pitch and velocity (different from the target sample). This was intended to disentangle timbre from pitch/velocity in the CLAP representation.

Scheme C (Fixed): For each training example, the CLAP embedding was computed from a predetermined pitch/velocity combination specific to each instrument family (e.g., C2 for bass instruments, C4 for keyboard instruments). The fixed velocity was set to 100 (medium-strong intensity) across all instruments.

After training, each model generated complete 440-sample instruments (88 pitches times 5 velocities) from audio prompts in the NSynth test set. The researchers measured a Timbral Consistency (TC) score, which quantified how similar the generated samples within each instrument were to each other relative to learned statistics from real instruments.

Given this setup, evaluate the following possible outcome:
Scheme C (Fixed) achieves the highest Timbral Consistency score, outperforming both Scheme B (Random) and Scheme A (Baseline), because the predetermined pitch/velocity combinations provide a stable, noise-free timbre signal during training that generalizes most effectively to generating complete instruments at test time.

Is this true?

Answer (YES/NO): YES